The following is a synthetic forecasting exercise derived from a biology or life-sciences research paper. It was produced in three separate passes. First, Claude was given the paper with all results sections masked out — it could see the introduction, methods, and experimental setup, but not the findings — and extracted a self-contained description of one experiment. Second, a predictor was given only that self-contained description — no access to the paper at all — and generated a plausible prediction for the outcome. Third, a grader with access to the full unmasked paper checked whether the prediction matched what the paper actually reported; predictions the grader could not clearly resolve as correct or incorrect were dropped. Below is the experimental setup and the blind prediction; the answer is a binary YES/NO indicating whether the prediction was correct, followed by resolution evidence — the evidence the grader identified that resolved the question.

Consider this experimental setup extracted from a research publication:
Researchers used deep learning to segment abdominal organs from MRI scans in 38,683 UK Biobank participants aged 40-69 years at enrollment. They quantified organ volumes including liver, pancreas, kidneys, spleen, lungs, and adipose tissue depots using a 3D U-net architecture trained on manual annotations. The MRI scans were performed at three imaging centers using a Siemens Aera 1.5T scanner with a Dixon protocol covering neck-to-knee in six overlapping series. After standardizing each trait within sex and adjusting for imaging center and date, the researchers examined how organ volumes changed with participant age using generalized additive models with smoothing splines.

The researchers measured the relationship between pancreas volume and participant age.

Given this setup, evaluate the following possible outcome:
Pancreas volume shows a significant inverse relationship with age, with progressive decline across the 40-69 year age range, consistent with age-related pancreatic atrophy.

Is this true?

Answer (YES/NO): YES